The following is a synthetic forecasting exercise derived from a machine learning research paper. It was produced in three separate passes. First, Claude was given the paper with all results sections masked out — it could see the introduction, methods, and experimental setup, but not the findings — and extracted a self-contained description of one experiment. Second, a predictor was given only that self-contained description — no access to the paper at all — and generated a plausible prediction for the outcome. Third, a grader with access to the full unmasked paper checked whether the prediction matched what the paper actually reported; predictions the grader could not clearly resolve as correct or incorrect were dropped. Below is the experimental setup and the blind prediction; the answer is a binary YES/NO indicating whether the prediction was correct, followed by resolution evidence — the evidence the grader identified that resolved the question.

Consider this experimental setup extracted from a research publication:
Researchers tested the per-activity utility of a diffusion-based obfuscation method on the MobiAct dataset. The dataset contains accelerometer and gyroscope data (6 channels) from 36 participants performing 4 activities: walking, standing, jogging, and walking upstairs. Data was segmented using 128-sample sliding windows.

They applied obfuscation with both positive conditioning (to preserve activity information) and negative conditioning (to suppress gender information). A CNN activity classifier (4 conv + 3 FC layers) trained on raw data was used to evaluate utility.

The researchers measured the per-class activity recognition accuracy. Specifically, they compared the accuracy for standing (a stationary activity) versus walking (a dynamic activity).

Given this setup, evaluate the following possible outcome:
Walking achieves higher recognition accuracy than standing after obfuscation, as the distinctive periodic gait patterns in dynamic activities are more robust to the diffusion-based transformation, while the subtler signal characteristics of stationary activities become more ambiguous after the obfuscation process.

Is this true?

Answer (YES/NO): NO